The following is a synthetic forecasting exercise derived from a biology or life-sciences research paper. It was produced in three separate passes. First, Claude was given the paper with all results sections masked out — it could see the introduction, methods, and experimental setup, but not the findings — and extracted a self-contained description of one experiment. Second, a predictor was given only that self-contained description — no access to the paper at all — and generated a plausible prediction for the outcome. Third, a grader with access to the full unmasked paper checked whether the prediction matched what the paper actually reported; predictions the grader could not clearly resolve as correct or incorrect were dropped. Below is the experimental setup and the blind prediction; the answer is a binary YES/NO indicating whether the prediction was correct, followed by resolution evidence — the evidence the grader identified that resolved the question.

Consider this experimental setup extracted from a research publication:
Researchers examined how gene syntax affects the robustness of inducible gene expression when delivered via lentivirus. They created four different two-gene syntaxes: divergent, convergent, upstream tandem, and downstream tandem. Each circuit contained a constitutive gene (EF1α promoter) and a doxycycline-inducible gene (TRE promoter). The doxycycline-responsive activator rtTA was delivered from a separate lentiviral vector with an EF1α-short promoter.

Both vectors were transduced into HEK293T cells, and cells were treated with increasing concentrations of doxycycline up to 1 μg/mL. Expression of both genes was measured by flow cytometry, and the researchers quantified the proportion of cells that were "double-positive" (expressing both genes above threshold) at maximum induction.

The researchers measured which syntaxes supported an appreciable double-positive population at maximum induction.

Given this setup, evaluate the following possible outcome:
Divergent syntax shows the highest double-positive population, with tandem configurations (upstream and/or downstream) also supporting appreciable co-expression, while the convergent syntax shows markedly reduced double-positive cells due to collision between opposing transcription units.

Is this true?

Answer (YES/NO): NO